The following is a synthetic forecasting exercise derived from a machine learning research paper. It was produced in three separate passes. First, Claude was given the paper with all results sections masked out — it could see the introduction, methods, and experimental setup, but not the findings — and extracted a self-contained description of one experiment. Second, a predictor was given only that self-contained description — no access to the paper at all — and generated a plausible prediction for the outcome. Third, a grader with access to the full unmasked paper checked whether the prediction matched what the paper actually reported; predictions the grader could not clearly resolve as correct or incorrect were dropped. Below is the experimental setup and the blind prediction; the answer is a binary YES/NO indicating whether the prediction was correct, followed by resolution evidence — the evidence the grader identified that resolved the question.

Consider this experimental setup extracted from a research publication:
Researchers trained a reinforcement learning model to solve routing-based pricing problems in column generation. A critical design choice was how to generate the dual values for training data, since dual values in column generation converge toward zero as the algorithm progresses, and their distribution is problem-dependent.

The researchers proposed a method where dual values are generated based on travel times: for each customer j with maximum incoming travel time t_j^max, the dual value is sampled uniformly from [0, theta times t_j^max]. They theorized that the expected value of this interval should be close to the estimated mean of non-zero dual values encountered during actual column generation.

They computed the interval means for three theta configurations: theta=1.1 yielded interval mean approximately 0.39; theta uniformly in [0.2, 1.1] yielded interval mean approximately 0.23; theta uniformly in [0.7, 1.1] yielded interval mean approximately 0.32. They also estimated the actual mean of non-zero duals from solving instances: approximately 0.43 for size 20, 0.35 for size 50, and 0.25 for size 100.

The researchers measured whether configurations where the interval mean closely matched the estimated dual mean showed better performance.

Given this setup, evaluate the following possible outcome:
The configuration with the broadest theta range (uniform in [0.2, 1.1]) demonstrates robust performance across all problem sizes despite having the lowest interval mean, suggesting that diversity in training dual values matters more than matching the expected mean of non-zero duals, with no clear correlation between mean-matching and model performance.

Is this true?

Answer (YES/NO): NO